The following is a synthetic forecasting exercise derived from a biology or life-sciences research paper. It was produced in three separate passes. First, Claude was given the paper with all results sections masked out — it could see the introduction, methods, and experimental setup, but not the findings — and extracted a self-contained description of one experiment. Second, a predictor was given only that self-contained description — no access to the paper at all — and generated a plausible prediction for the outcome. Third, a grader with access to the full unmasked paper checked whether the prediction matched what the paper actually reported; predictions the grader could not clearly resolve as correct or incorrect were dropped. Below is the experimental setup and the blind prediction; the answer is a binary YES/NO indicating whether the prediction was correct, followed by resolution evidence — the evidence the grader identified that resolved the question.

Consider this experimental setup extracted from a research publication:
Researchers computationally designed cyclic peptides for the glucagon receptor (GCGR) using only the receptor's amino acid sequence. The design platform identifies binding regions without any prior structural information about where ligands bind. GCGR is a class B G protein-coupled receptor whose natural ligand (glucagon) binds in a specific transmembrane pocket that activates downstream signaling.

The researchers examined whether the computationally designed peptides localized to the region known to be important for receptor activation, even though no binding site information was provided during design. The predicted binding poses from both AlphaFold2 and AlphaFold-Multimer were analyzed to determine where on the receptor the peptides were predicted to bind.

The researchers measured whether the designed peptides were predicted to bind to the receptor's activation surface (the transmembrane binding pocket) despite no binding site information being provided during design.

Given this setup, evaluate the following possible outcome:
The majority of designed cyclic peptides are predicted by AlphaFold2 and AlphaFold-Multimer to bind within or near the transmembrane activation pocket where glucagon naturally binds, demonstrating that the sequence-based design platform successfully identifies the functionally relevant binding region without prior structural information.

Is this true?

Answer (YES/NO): YES